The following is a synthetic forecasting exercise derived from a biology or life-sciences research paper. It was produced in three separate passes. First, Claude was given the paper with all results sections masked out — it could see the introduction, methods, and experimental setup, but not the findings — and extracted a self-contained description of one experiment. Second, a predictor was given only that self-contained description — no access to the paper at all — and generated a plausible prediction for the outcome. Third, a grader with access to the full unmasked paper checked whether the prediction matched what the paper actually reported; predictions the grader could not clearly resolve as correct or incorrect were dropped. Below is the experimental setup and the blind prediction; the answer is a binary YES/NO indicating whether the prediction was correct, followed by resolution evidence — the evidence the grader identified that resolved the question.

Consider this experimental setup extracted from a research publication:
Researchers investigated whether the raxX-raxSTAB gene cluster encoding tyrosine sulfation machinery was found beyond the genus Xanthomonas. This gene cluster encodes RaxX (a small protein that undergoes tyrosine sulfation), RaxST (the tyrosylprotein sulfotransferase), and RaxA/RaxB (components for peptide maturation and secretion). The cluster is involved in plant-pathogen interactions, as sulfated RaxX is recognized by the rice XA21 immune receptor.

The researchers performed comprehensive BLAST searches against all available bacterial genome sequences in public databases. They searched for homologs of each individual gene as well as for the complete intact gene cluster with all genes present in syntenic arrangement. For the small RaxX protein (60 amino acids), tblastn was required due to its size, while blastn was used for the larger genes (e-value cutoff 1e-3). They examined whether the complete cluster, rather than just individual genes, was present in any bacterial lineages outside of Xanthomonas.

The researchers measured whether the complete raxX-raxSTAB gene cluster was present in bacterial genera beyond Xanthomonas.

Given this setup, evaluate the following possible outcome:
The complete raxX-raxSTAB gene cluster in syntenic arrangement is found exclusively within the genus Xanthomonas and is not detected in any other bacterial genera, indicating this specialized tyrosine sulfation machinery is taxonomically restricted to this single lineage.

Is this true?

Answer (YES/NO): YES